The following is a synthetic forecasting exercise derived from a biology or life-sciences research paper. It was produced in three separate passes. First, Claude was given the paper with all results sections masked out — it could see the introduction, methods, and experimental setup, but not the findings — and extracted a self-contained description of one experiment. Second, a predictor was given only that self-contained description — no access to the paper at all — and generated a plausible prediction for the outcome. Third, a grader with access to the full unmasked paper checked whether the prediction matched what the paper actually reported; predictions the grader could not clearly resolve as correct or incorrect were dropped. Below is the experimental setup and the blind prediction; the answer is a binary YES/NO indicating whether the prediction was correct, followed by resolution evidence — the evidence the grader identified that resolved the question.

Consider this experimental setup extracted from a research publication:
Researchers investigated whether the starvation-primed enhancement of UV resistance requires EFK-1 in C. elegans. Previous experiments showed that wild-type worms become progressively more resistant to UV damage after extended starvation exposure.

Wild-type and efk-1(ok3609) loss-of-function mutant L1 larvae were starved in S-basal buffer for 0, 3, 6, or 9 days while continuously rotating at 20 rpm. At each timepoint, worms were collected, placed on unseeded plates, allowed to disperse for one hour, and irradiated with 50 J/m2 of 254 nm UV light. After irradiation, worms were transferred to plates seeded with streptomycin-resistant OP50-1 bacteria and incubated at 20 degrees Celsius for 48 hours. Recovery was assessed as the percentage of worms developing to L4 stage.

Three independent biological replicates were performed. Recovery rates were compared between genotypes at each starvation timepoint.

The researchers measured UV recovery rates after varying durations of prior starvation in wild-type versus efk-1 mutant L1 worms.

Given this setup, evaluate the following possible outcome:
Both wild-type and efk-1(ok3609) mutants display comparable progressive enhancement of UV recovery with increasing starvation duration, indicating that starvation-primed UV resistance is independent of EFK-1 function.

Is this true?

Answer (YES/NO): NO